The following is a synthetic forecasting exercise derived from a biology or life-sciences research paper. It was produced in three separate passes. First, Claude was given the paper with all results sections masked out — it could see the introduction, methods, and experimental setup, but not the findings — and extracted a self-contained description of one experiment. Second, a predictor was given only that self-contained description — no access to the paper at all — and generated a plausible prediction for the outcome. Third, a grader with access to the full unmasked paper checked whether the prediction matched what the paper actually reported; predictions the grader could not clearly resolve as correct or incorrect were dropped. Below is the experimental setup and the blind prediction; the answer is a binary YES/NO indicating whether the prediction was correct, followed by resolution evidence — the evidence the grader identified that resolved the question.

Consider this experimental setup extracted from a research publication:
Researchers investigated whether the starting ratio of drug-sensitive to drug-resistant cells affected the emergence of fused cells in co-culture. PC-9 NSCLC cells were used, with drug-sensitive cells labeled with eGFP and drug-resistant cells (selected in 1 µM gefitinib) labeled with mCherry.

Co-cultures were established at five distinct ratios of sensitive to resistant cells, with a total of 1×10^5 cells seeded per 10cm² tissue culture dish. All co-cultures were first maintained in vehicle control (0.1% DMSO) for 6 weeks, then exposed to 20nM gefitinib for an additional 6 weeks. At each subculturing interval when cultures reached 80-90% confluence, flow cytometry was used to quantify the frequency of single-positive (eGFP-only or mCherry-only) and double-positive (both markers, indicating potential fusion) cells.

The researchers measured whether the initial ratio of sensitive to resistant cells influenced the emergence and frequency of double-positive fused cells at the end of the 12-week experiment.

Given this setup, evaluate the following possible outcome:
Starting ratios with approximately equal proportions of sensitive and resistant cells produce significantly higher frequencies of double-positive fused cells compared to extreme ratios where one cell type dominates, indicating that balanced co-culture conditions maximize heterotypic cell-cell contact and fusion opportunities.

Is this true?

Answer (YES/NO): YES